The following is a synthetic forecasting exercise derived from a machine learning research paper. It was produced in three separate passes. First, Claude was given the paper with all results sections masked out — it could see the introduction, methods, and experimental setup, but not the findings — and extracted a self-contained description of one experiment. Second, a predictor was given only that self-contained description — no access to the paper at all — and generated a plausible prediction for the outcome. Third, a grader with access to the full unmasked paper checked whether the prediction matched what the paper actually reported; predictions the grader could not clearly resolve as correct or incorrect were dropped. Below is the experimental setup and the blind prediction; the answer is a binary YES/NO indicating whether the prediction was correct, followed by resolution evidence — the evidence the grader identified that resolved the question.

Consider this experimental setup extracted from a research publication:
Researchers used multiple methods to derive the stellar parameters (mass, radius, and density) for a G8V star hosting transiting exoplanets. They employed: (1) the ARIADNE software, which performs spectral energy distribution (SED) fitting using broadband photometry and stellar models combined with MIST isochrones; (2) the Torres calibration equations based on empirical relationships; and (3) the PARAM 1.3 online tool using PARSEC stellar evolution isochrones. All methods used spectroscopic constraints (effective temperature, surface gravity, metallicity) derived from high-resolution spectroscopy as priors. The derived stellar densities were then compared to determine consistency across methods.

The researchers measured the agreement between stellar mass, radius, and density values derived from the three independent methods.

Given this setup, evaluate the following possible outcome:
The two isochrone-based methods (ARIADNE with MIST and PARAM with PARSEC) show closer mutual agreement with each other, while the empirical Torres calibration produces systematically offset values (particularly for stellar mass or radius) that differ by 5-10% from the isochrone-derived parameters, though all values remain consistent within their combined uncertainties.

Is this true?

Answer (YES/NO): NO